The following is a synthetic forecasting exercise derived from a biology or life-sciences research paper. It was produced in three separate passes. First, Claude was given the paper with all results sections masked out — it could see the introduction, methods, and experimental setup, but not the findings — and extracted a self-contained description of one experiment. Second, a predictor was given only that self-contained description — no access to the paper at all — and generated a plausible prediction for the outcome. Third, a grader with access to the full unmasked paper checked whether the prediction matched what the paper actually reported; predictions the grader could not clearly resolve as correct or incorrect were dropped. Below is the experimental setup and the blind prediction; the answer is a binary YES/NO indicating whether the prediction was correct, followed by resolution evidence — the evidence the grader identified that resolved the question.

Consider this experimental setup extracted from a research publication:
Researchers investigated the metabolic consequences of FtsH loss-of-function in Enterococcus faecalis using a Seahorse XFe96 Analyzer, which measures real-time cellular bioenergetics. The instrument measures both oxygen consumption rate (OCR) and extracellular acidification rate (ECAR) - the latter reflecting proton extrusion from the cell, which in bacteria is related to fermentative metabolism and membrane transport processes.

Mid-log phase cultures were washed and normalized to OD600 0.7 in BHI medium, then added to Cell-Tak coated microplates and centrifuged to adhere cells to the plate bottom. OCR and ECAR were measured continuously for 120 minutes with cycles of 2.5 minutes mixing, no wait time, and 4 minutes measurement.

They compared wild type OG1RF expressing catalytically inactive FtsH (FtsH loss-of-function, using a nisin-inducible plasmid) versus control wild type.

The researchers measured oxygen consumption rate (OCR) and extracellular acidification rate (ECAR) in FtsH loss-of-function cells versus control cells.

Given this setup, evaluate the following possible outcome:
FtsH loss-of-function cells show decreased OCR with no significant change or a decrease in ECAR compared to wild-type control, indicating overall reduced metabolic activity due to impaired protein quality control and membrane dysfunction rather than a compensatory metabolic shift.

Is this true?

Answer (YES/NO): NO